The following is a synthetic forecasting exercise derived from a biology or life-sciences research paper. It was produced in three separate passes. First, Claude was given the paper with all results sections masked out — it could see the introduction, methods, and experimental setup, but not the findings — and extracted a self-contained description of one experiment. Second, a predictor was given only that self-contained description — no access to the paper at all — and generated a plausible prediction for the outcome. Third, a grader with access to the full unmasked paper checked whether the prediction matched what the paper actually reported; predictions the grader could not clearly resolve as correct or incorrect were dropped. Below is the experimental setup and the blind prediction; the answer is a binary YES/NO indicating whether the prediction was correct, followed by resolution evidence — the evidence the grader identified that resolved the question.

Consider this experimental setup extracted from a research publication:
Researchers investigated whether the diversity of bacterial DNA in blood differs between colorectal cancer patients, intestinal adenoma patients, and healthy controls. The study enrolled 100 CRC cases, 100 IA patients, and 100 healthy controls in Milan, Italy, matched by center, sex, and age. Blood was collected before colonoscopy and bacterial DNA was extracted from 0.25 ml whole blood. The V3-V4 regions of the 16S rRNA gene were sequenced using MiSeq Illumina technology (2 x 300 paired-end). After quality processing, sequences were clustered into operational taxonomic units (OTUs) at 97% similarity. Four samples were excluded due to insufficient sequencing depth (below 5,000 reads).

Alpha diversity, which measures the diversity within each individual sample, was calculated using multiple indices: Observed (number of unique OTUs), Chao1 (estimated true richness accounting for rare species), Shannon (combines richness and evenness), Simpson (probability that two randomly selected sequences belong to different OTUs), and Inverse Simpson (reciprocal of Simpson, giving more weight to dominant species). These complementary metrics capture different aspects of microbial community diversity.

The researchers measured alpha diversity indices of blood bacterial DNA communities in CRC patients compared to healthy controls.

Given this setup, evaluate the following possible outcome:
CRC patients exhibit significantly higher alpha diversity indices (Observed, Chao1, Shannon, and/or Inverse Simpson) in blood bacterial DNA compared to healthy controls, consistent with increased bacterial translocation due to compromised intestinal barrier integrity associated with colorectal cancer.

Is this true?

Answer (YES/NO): NO